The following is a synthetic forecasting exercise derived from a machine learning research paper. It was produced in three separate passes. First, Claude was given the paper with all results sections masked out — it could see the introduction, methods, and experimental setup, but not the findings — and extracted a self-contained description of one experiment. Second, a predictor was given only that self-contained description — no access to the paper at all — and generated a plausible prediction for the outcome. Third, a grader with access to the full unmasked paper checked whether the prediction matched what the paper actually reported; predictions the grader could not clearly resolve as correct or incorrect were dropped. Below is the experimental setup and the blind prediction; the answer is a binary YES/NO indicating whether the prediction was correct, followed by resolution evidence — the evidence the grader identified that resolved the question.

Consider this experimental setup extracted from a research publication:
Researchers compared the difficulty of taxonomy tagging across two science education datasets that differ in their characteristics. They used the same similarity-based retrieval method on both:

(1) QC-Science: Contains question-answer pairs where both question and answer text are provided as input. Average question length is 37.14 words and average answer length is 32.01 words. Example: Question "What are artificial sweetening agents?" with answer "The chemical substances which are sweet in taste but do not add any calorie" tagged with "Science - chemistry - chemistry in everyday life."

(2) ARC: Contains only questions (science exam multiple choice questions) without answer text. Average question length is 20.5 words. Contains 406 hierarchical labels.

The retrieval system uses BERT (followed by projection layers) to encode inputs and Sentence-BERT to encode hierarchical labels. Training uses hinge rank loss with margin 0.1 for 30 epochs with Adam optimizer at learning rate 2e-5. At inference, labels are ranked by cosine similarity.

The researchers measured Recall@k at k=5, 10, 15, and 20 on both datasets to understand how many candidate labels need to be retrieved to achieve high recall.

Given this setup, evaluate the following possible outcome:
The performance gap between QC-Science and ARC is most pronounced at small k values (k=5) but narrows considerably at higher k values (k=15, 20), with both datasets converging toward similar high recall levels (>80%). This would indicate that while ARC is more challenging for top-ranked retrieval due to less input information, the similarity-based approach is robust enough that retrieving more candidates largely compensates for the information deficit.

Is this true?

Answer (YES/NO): NO